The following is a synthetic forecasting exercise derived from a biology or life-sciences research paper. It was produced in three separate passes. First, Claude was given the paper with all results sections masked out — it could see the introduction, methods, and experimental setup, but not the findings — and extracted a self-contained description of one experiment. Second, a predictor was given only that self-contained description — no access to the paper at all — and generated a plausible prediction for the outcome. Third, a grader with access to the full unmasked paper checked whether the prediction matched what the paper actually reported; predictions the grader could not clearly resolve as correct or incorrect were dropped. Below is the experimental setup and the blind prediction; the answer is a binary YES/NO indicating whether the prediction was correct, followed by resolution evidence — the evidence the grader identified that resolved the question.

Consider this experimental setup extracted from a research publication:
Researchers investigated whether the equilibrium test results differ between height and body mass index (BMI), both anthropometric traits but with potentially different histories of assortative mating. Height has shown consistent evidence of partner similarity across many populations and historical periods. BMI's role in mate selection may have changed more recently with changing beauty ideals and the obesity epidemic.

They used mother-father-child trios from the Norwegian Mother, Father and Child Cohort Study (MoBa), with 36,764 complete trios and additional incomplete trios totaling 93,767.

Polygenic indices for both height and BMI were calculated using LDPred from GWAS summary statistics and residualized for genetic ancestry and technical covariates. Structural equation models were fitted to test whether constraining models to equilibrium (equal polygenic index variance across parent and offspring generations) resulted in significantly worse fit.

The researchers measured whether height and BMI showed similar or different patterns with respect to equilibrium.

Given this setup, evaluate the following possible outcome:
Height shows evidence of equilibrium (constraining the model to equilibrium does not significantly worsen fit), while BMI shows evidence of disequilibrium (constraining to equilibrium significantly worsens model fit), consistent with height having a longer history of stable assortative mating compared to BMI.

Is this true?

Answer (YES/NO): YES